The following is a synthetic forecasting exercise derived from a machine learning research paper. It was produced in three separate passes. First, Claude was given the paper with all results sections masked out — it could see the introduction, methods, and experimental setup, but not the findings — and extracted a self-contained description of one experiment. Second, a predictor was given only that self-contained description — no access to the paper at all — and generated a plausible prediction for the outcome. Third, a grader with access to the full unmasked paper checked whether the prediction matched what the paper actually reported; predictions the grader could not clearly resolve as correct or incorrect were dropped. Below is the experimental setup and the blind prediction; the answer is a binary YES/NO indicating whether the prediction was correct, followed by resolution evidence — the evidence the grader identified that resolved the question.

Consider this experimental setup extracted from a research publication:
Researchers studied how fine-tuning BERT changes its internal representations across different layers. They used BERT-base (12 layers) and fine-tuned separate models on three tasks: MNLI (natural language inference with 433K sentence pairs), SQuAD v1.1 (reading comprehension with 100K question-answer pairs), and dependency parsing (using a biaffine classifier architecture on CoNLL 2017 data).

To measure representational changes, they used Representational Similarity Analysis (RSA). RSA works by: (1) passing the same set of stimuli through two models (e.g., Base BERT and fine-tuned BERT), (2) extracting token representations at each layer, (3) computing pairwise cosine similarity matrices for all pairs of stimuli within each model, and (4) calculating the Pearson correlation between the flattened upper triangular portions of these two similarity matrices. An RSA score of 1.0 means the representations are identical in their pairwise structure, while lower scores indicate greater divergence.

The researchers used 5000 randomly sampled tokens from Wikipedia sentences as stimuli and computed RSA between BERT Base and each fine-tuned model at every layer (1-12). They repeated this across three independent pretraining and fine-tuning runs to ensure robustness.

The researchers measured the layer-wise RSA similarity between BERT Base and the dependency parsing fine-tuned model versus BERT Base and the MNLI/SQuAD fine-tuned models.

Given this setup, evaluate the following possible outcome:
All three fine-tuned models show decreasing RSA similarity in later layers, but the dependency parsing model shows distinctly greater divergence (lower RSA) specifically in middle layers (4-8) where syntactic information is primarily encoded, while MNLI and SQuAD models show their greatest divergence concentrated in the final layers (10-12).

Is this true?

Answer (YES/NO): NO